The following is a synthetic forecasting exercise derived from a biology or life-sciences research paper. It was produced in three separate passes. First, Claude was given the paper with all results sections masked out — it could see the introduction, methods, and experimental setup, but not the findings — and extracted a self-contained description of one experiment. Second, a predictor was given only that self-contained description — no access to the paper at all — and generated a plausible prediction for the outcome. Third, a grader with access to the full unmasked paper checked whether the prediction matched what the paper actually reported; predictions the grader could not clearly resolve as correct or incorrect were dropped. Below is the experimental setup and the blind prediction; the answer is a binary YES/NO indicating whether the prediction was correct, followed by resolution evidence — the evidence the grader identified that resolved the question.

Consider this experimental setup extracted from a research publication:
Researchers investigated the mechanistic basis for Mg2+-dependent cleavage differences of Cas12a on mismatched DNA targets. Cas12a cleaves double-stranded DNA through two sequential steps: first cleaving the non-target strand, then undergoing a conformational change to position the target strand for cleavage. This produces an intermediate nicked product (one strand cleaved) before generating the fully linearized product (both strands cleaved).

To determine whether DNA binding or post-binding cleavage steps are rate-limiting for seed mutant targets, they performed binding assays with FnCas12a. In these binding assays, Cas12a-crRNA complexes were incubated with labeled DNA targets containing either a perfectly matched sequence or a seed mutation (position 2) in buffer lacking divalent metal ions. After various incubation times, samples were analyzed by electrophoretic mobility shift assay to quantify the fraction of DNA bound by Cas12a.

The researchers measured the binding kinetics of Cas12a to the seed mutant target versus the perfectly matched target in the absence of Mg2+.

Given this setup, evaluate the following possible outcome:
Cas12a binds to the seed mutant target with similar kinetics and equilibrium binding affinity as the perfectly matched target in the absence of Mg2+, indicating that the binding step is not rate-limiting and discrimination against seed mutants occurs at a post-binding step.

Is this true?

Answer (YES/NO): NO